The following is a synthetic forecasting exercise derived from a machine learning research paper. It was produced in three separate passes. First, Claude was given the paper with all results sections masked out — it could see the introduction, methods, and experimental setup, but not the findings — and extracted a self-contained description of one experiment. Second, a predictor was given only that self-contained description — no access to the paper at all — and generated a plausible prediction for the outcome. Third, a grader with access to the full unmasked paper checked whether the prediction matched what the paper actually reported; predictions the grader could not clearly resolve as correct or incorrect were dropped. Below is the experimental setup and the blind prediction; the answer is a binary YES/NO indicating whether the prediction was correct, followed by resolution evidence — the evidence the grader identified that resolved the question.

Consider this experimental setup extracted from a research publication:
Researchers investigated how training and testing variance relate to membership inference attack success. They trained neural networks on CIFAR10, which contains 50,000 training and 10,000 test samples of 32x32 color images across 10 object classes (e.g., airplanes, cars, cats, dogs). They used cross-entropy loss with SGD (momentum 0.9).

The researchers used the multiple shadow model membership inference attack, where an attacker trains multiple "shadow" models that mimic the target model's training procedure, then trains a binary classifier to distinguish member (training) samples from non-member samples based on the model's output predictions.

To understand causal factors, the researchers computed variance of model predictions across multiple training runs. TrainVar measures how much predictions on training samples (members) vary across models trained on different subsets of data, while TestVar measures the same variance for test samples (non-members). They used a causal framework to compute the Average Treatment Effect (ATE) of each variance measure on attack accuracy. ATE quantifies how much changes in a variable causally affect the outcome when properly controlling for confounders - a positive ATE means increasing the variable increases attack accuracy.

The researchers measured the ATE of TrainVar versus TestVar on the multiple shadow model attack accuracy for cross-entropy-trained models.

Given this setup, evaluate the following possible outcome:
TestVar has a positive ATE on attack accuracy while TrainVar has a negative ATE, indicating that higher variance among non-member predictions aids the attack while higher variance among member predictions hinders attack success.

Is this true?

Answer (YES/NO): NO